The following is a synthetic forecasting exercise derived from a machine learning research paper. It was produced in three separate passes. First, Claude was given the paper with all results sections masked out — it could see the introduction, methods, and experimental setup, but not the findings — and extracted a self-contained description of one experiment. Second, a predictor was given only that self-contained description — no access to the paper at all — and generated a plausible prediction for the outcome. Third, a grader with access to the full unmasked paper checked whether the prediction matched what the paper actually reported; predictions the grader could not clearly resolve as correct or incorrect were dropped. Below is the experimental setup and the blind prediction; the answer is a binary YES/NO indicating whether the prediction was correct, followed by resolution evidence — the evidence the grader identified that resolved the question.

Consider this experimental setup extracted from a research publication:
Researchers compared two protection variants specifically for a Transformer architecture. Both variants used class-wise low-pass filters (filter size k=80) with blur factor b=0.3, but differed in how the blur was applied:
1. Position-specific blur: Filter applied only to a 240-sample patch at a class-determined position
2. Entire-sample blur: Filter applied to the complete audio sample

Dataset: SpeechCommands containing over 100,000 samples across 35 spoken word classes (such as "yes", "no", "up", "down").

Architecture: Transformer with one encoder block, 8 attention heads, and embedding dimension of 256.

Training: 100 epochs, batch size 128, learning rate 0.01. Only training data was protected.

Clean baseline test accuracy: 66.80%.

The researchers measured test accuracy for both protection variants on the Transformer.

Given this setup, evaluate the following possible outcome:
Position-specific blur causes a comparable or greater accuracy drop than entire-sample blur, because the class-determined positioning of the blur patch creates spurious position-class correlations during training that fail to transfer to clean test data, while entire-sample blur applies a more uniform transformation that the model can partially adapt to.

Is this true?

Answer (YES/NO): YES